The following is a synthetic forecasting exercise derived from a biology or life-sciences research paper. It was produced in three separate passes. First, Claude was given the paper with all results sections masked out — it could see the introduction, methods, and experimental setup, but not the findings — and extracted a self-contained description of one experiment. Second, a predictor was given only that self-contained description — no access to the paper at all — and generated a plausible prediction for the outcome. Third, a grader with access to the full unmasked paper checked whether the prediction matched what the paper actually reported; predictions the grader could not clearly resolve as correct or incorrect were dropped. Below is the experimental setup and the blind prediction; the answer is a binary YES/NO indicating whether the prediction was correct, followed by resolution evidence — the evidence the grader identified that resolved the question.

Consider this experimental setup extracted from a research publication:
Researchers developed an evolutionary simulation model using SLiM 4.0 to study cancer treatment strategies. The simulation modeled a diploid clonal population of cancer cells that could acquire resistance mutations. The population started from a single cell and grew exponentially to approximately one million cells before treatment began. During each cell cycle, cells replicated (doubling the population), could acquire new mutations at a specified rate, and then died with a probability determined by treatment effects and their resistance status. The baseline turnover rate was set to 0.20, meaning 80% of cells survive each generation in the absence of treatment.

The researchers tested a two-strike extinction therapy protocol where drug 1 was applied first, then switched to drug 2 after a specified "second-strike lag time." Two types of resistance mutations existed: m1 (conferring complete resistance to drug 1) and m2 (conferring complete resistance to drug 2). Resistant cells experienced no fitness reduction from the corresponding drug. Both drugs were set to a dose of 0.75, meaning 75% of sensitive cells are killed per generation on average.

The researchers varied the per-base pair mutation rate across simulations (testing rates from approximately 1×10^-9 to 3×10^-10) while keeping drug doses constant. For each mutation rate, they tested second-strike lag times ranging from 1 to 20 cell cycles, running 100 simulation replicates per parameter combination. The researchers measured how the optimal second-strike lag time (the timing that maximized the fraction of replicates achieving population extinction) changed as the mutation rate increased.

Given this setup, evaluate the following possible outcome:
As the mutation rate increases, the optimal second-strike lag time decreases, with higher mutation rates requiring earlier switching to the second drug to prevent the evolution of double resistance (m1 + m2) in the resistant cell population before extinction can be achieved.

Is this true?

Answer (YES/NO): NO